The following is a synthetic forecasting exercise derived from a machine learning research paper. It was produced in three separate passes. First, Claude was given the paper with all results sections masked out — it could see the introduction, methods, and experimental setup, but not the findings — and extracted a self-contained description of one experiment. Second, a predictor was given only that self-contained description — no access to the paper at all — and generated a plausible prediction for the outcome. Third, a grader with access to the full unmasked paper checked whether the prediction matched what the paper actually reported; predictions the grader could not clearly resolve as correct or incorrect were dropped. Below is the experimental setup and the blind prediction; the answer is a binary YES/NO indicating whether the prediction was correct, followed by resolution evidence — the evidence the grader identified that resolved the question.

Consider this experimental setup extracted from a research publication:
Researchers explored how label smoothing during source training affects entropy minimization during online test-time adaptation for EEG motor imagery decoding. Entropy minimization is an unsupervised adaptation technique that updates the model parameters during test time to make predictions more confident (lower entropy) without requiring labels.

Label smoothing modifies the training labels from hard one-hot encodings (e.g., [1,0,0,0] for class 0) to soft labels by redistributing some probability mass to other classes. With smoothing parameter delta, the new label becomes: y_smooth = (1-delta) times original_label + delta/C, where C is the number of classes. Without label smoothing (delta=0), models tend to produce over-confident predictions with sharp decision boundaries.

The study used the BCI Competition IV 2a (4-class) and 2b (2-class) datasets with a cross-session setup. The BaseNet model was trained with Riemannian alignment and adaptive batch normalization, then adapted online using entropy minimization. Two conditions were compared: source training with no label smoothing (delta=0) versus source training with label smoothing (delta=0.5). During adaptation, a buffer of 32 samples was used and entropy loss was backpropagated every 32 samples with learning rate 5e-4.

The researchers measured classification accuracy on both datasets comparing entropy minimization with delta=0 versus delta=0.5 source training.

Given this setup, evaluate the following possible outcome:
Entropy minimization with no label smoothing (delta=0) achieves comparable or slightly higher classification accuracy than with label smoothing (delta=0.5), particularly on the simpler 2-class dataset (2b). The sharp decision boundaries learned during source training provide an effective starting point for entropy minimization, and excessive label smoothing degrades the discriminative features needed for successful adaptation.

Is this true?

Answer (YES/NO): NO